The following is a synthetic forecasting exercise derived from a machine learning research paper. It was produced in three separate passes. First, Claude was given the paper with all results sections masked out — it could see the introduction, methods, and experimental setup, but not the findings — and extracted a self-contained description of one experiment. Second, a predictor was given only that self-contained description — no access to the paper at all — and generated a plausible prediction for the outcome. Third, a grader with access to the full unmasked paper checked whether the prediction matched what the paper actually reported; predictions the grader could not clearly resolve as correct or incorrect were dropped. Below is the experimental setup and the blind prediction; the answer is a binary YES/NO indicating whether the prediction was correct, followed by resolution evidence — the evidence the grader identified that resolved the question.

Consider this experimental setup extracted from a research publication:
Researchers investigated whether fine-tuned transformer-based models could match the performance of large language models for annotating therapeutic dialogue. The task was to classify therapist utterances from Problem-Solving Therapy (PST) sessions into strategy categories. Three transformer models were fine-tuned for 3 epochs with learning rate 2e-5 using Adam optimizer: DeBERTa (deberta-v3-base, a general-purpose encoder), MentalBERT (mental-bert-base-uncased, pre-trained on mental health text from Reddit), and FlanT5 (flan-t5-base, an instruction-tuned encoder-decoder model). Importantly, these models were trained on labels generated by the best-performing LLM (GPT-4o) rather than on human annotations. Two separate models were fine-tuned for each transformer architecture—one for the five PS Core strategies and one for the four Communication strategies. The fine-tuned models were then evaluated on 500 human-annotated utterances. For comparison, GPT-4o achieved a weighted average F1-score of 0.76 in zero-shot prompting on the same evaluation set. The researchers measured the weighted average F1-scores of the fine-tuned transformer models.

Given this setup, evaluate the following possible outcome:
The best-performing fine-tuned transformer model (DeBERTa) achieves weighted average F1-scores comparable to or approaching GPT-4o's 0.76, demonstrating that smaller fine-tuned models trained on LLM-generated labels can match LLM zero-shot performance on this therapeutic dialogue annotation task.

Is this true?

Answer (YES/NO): NO